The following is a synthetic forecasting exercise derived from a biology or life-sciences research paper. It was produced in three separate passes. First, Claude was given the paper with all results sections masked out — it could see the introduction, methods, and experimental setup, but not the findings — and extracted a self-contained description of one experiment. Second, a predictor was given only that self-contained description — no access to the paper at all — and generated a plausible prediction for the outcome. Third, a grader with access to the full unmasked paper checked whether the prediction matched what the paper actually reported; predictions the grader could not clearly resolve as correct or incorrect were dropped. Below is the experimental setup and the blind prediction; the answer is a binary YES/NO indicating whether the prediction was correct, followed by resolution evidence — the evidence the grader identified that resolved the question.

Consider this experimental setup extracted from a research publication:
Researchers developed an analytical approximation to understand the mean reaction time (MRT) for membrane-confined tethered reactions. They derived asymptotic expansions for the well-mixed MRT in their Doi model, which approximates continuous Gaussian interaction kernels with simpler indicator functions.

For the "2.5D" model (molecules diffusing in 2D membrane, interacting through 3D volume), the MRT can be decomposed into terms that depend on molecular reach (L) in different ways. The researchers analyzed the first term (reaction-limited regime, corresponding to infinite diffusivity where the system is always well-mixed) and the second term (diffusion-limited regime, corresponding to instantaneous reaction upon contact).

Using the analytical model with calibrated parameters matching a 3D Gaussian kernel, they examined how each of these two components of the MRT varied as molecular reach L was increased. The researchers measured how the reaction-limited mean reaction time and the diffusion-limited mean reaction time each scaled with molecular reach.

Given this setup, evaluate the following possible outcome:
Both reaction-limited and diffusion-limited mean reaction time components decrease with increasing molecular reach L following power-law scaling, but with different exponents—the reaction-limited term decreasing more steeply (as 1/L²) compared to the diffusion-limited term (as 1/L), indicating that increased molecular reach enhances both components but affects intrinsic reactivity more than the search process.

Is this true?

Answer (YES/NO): NO